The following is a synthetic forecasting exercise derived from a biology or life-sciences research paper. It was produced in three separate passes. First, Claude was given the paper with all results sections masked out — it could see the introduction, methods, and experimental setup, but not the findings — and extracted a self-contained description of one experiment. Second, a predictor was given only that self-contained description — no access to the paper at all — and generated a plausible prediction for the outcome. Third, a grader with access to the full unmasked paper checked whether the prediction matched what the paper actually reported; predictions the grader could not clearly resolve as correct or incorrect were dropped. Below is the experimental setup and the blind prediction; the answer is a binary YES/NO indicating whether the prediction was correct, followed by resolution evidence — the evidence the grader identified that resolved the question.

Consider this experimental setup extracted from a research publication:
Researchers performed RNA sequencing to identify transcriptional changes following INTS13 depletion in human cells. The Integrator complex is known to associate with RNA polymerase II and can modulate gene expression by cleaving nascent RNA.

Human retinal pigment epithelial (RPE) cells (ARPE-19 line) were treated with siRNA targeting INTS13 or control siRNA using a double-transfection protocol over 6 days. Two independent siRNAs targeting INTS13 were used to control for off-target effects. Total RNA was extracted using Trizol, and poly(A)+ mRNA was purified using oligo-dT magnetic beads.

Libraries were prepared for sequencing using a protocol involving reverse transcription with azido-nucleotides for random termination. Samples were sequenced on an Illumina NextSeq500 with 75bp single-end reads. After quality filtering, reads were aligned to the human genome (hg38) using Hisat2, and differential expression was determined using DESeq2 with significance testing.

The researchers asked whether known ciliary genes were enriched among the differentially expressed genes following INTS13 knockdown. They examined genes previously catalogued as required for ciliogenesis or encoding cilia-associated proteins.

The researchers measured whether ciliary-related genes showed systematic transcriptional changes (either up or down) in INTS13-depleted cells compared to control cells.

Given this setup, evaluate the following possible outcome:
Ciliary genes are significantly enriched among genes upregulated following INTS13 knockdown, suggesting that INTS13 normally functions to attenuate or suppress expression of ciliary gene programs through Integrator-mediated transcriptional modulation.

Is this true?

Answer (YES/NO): YES